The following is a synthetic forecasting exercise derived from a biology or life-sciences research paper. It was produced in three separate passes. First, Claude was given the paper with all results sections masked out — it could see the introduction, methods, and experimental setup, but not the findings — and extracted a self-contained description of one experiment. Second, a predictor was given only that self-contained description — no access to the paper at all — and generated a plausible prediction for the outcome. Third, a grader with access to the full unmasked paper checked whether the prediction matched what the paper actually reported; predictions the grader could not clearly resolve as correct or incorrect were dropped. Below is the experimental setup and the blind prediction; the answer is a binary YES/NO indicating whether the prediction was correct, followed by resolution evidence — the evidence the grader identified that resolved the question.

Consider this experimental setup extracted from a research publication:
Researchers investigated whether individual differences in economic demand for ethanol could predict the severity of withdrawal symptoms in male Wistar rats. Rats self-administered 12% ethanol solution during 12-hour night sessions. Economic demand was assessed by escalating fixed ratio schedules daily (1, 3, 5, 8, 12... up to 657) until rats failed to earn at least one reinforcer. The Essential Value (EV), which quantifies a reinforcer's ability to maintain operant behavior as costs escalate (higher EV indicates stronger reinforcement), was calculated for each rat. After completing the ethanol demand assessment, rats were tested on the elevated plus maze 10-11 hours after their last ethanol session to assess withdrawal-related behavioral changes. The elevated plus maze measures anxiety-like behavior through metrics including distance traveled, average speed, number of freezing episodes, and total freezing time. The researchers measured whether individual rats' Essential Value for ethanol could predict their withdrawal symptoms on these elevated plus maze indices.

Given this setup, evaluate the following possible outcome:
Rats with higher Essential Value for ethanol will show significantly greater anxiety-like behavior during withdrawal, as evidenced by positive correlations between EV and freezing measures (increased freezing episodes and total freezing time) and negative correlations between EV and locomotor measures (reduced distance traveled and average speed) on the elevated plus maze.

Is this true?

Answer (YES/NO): YES